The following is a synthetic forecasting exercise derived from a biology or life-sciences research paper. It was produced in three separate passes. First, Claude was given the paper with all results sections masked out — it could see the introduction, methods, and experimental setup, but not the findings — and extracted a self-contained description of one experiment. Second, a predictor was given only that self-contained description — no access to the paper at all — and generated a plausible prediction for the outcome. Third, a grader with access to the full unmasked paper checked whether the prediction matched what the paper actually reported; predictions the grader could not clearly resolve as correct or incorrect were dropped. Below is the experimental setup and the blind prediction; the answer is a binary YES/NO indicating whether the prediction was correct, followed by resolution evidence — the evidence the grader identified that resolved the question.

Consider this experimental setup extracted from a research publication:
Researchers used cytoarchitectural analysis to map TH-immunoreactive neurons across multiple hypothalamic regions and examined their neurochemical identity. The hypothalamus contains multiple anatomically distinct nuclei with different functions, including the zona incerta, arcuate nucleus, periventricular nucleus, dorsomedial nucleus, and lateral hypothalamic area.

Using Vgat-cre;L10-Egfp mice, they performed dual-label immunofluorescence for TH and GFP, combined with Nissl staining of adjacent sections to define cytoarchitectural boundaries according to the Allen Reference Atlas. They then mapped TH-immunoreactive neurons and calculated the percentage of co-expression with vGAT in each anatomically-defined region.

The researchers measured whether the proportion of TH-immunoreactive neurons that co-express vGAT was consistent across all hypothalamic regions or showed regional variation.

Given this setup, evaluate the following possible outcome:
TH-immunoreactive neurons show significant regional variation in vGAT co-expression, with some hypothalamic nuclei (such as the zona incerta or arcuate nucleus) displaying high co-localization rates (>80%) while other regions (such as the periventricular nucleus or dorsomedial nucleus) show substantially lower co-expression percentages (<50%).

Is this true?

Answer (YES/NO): NO